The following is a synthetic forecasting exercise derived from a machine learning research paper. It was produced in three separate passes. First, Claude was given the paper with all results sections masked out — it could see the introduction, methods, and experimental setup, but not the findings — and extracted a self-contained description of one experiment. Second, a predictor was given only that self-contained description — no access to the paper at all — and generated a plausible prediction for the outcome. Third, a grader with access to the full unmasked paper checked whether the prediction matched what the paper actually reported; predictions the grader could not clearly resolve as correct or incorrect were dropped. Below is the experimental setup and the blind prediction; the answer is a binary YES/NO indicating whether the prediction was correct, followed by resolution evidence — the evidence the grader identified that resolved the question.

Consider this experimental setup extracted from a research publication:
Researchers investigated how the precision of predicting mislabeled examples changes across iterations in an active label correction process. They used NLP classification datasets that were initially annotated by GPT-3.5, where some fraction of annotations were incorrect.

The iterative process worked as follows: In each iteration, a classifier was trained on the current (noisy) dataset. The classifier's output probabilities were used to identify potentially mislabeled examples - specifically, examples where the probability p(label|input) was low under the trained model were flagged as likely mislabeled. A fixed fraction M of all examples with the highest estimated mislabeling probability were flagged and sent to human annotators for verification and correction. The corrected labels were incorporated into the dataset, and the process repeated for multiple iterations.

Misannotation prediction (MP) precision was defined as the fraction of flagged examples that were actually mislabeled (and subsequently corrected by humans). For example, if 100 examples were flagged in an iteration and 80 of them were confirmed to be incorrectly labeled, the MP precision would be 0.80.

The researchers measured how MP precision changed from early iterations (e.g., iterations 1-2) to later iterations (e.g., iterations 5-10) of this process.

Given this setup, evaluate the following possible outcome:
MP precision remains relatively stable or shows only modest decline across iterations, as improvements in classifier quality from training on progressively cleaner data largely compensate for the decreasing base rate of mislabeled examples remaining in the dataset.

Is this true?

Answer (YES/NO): NO